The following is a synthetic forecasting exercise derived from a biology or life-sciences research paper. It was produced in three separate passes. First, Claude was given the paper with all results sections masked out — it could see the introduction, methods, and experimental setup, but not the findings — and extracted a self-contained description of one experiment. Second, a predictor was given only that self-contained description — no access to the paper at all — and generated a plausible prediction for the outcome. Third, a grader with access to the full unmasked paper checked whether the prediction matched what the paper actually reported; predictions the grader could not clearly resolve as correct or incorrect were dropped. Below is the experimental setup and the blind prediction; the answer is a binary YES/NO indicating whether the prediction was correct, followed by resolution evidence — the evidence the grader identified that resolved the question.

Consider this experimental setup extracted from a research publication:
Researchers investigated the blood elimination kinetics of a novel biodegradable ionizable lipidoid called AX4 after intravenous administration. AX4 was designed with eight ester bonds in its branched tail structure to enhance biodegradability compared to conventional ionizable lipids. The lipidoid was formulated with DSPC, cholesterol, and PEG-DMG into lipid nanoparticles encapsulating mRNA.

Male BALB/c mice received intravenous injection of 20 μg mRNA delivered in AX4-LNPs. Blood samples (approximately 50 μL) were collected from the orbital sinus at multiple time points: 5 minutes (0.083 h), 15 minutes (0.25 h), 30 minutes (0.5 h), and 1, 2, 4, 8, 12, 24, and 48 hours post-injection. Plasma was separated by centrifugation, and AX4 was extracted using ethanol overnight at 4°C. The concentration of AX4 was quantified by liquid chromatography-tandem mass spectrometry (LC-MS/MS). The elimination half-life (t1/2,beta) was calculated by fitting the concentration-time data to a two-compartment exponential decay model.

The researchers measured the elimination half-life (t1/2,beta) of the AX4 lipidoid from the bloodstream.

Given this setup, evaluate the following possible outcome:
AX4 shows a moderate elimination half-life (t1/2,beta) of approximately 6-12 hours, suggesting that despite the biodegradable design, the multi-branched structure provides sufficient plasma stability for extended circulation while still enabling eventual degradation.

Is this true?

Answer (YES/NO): NO